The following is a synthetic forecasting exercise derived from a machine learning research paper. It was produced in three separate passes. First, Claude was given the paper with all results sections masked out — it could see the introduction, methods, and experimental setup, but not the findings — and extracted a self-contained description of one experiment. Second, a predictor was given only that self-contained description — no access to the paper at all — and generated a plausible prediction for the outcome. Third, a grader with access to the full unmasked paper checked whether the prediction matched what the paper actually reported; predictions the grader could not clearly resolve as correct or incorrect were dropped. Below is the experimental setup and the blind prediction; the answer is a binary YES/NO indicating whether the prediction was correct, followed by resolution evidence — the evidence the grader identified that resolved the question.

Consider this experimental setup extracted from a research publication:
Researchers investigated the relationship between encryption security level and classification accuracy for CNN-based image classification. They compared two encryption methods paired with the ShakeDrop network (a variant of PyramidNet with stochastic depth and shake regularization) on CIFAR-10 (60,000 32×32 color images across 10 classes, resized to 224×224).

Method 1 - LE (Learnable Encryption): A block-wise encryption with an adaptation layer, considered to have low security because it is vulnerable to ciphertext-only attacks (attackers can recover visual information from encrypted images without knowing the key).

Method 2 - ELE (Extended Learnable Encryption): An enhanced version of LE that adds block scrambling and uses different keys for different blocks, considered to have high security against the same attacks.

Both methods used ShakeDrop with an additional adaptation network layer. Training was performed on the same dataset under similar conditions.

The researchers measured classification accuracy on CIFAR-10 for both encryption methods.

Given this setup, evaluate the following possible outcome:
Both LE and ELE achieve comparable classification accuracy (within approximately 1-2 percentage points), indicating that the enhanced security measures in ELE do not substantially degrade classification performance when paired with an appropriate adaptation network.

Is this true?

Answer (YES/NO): NO